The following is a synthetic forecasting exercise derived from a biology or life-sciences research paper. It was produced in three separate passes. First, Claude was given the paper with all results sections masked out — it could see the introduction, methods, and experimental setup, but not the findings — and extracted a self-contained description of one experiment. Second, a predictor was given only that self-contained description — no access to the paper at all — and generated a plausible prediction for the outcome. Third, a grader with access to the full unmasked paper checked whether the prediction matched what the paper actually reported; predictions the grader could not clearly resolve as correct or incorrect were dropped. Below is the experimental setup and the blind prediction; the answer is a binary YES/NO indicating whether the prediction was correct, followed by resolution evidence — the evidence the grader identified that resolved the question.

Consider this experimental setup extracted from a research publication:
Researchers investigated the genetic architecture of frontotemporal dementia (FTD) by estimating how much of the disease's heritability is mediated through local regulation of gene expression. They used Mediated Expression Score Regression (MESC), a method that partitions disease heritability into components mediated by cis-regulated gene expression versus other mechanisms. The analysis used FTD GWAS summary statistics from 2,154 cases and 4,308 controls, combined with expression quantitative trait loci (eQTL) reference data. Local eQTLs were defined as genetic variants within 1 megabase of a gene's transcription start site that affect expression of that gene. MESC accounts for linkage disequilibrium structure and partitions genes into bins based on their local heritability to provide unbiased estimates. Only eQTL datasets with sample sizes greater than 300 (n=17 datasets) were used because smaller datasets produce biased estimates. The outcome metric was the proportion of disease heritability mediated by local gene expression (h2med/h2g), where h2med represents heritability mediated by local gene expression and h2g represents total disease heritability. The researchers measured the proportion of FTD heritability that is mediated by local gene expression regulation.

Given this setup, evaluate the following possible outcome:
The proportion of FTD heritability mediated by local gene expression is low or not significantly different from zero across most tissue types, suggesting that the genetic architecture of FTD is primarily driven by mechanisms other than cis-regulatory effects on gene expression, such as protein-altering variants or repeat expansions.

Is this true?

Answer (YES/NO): NO